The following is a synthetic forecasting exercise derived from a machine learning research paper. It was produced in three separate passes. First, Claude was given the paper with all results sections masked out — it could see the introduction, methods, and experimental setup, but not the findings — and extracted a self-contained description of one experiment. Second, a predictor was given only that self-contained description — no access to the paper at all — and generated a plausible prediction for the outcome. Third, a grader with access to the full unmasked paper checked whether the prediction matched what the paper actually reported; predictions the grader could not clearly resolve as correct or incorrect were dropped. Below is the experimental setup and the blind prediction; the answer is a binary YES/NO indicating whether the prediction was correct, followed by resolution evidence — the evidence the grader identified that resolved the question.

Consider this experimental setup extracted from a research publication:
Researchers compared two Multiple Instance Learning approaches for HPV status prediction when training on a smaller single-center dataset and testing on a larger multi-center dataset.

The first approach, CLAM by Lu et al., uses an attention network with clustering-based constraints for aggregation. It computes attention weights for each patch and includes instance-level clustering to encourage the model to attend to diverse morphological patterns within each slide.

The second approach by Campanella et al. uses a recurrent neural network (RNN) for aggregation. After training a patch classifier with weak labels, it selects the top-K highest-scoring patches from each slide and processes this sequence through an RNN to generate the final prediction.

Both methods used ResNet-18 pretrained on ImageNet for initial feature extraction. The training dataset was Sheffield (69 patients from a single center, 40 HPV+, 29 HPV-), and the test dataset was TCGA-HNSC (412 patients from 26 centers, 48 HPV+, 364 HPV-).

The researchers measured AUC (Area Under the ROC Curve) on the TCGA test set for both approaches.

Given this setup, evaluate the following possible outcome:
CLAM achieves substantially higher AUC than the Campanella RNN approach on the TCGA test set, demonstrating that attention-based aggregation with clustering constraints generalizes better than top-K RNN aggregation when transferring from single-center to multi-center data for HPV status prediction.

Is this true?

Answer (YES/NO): YES